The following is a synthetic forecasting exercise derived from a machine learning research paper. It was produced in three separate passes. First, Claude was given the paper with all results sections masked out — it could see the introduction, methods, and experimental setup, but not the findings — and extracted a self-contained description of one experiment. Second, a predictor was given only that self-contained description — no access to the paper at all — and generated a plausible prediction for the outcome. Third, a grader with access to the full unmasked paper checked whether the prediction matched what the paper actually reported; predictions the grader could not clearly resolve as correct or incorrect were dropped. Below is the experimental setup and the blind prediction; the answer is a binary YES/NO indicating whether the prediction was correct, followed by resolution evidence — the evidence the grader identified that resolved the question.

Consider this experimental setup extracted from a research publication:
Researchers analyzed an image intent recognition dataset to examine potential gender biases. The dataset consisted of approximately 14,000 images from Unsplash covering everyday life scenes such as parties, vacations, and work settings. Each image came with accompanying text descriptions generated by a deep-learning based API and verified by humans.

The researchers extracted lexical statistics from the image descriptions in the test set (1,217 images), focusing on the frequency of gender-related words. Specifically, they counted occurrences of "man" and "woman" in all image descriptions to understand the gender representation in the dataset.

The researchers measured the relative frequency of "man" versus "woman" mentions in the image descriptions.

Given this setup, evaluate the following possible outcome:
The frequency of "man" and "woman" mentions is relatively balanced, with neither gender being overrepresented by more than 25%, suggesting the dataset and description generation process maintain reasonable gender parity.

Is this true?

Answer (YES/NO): NO